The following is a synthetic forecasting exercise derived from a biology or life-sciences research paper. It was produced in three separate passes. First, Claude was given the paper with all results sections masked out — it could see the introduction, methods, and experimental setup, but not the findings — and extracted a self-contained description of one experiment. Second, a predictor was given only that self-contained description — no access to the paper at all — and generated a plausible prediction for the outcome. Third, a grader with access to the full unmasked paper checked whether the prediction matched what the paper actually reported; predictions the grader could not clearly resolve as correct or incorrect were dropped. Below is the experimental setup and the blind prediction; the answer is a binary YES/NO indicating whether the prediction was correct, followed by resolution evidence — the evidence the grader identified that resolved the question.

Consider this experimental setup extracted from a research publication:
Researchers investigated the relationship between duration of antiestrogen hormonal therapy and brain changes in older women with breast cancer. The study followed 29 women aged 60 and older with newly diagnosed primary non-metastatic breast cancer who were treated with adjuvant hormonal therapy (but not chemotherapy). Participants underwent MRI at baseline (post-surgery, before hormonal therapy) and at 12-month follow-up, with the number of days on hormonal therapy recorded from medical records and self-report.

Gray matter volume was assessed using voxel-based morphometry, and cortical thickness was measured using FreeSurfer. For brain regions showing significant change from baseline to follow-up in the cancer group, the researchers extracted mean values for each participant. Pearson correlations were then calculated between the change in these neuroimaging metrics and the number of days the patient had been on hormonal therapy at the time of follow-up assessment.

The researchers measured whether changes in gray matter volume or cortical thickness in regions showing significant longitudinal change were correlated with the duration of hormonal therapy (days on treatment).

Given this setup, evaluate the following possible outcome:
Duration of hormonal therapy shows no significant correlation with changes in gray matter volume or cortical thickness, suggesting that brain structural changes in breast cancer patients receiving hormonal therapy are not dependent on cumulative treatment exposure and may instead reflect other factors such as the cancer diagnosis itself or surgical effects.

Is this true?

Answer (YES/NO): YES